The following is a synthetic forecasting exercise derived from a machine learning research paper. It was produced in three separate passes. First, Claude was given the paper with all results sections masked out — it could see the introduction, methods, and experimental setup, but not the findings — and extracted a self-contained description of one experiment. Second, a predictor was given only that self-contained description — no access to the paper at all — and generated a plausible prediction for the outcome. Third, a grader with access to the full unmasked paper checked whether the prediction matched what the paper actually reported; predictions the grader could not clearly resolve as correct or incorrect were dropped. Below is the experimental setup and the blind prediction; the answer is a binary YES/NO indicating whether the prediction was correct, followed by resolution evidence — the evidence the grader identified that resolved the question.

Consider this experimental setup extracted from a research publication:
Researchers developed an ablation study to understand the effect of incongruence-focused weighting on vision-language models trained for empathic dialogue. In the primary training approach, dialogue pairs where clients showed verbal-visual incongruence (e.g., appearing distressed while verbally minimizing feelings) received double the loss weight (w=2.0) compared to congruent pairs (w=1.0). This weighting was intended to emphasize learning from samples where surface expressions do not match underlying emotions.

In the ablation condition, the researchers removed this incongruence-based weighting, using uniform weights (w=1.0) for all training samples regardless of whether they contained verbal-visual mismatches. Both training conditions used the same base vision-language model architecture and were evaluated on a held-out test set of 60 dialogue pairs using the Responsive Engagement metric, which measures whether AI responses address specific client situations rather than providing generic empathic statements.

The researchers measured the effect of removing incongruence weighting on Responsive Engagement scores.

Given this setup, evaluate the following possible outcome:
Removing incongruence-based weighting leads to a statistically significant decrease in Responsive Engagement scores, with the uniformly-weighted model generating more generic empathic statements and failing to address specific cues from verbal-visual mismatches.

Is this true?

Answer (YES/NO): NO